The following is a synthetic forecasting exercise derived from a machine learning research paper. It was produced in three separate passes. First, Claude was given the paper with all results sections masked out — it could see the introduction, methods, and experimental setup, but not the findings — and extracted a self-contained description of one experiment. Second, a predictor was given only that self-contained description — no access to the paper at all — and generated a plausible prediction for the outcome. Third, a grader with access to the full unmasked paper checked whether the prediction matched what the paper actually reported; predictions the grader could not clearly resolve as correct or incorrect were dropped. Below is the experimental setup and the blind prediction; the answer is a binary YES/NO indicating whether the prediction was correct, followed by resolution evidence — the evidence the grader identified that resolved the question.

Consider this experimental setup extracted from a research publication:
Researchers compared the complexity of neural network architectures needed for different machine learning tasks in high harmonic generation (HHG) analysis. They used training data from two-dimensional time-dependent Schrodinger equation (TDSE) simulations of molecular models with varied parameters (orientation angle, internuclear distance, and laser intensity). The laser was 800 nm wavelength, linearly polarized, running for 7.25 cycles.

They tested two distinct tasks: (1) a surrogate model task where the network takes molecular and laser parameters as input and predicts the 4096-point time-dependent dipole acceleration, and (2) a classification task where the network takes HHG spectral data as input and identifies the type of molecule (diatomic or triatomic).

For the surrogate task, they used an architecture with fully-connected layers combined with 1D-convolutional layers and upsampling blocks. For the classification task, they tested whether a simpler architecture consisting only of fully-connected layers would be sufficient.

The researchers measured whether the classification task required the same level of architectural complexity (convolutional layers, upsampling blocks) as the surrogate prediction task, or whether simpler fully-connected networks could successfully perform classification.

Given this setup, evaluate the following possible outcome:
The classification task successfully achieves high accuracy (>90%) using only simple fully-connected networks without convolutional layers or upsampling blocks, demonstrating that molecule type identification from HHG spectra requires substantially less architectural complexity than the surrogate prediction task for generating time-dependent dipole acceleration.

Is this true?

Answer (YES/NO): NO